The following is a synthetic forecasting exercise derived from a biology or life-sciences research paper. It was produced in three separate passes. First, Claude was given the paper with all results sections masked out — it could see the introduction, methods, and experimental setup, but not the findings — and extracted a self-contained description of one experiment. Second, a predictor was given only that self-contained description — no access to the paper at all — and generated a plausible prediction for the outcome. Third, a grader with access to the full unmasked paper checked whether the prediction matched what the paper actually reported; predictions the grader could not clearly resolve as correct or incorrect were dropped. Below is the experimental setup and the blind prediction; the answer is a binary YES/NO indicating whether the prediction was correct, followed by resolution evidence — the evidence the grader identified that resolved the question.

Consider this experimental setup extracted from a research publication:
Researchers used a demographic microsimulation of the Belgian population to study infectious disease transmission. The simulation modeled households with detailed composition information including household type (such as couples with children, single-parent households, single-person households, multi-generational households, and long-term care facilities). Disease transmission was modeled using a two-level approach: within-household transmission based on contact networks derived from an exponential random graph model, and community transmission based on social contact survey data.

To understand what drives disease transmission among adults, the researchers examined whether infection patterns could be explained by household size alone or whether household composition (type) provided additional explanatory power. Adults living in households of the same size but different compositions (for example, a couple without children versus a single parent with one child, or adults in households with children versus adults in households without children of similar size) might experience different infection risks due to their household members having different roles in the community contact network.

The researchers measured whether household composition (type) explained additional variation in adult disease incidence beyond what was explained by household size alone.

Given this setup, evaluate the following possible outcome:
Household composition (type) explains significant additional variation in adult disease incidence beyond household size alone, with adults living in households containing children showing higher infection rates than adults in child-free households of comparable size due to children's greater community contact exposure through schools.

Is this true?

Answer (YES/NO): YES